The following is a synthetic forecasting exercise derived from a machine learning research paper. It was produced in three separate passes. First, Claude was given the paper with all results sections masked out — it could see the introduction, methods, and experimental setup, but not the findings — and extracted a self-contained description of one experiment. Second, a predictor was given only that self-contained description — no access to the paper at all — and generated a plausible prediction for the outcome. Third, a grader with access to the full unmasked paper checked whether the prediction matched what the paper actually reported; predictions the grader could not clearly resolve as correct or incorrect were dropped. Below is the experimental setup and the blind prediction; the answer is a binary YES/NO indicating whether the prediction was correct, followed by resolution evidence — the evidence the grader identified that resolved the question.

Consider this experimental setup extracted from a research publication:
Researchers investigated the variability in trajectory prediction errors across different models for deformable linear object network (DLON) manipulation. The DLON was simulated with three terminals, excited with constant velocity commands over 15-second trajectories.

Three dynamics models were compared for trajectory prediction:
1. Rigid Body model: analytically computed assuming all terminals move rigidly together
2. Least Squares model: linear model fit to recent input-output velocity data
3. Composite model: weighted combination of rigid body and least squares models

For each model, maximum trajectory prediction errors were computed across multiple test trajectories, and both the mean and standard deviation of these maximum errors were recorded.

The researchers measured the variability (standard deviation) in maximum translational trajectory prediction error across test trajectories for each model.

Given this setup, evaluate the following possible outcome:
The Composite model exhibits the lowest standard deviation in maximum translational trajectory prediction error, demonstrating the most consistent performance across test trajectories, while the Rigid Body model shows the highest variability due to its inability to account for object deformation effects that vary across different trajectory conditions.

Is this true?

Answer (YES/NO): NO